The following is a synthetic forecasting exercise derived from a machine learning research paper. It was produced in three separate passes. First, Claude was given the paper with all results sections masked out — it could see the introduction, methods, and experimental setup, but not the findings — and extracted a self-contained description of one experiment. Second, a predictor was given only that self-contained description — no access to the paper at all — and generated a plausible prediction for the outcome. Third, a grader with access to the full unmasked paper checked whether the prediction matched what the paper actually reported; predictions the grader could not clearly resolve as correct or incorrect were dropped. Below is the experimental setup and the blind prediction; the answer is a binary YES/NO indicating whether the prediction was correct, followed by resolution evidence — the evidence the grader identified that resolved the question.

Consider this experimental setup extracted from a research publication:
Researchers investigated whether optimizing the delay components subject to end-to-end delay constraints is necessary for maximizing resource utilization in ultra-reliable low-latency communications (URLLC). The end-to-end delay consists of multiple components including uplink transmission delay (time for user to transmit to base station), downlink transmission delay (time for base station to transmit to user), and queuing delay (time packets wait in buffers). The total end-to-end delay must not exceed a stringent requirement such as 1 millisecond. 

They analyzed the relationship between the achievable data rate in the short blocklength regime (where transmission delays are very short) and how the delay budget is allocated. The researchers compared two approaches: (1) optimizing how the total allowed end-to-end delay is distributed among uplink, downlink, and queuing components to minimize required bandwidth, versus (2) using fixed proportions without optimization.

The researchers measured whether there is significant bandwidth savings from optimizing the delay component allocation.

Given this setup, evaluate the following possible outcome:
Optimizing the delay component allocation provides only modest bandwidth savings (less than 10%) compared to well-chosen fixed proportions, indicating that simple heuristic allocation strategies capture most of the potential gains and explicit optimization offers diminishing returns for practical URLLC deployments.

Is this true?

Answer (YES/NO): NO